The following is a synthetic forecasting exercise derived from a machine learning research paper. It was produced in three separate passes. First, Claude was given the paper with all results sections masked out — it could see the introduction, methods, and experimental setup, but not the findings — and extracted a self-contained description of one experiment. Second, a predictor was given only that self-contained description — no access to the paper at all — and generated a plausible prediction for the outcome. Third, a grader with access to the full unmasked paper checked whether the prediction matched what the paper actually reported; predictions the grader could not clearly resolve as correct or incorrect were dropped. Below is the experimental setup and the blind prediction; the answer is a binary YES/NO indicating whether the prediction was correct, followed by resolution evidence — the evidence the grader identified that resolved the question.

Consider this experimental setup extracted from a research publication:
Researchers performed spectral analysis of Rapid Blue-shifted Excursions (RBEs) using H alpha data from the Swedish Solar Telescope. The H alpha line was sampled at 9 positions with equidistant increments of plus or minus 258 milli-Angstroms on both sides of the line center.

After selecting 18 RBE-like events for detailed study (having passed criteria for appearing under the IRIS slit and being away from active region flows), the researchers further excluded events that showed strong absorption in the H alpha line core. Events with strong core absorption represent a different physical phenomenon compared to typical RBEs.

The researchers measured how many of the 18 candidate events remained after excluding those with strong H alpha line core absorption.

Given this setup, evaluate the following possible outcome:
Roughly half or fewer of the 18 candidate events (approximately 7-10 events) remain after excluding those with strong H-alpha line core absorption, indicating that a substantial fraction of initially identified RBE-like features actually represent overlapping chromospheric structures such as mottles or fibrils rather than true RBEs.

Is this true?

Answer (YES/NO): YES